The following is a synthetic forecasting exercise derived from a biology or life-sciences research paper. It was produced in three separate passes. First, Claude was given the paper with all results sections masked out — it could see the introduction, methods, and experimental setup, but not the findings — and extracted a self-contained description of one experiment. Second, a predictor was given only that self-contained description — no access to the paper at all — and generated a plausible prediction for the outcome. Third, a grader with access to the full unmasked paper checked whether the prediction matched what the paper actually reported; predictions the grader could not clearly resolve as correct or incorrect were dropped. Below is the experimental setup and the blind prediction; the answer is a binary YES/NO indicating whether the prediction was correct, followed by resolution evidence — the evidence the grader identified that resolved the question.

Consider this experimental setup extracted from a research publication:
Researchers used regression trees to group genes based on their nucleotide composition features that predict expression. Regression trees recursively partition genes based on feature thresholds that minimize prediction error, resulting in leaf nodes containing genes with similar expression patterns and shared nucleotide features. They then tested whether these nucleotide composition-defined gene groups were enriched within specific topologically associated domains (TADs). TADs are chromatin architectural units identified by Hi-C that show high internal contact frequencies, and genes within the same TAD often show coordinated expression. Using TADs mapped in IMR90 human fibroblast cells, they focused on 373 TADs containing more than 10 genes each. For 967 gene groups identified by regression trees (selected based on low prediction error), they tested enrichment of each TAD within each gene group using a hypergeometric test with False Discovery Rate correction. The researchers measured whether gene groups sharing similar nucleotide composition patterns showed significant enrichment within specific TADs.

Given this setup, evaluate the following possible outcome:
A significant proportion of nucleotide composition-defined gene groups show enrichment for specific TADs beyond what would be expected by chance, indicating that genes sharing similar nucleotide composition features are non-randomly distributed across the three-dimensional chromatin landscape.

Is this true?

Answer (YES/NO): YES